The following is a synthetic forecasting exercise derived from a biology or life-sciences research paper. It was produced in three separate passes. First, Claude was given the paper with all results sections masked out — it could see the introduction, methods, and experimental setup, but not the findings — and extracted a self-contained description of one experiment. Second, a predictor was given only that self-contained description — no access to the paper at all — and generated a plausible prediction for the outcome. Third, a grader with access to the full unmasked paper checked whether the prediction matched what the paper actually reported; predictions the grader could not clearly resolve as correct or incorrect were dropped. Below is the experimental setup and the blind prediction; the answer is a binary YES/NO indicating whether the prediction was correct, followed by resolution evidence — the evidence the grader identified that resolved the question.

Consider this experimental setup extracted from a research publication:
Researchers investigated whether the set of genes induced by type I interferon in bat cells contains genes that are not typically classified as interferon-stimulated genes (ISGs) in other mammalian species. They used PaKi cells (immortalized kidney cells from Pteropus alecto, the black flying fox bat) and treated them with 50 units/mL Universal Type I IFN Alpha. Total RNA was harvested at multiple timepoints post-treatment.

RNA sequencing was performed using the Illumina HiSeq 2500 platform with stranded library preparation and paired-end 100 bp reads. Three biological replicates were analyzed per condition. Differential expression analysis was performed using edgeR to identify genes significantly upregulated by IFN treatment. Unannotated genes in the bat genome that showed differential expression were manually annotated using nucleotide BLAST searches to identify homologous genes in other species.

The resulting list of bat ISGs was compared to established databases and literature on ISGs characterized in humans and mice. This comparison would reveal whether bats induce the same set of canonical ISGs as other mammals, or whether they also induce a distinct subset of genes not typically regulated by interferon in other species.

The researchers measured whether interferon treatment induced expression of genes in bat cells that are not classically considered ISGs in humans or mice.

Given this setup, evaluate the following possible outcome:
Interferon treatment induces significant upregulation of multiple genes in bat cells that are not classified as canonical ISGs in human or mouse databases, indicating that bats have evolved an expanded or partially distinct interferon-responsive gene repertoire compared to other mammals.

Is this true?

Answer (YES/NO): YES